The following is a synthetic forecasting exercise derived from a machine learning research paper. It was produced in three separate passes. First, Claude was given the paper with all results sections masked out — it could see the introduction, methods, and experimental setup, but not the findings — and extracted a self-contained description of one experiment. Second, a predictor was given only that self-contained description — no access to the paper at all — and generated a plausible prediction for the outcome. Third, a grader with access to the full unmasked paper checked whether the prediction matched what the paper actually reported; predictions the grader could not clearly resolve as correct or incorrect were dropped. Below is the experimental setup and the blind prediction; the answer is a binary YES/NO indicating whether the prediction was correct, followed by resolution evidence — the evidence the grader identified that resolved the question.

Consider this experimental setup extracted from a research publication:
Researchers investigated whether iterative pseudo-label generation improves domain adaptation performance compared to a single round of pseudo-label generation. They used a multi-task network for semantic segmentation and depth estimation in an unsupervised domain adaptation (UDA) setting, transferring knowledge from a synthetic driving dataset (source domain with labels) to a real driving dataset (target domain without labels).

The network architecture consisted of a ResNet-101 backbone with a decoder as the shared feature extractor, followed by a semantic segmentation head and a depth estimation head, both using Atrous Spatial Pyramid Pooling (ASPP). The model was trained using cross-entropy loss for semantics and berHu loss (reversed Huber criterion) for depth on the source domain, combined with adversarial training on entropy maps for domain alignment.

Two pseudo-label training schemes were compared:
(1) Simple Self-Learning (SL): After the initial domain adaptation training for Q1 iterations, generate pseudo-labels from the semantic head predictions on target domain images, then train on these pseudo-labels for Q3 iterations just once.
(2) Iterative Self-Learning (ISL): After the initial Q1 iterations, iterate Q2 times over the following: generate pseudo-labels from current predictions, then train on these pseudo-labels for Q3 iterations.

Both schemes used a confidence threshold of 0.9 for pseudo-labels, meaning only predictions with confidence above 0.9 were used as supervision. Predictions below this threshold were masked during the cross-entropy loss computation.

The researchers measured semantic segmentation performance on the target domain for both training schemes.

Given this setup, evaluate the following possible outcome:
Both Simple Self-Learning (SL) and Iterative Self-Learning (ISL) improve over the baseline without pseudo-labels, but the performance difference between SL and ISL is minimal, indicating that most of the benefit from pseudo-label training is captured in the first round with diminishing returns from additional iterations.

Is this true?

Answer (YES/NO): NO